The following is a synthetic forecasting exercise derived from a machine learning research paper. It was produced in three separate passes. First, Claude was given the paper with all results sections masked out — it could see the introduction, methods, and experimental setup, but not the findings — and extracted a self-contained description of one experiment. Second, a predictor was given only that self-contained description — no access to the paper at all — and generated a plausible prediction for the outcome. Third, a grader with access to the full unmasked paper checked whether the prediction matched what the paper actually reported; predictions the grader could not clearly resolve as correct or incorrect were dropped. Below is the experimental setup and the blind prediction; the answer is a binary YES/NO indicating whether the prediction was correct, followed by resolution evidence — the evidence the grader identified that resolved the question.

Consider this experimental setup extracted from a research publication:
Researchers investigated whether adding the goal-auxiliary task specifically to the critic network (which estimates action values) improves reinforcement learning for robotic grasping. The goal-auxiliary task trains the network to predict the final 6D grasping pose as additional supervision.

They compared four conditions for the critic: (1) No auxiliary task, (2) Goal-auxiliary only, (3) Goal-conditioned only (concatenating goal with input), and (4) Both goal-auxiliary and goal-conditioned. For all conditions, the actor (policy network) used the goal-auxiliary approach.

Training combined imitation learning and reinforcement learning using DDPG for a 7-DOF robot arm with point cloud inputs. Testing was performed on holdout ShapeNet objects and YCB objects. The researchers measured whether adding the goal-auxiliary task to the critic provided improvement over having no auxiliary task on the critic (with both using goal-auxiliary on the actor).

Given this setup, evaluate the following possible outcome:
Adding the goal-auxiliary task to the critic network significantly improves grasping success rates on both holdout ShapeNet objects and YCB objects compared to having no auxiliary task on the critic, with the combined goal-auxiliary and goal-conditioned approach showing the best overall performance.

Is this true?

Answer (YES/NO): NO